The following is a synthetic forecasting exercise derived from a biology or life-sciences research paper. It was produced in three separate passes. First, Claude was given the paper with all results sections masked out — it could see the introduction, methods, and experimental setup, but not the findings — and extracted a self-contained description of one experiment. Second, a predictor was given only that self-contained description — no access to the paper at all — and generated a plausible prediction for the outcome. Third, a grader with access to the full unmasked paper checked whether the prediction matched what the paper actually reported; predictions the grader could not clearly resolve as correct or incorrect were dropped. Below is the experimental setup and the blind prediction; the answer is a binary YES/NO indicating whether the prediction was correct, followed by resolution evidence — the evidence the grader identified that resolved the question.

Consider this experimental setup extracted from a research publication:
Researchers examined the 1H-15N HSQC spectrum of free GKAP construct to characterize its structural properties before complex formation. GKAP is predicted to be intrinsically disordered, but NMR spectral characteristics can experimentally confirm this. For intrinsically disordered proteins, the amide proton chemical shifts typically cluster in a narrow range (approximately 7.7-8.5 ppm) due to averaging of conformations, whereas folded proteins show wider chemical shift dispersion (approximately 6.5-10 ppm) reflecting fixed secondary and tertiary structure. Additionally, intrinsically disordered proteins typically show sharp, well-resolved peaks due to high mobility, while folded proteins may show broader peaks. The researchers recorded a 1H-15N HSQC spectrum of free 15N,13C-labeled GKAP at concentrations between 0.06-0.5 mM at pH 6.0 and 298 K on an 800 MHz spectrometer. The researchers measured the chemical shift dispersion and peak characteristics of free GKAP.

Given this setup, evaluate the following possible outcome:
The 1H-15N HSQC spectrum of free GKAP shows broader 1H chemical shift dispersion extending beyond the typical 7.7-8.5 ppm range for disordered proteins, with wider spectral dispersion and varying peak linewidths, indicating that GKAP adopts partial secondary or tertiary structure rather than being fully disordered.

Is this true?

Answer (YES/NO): NO